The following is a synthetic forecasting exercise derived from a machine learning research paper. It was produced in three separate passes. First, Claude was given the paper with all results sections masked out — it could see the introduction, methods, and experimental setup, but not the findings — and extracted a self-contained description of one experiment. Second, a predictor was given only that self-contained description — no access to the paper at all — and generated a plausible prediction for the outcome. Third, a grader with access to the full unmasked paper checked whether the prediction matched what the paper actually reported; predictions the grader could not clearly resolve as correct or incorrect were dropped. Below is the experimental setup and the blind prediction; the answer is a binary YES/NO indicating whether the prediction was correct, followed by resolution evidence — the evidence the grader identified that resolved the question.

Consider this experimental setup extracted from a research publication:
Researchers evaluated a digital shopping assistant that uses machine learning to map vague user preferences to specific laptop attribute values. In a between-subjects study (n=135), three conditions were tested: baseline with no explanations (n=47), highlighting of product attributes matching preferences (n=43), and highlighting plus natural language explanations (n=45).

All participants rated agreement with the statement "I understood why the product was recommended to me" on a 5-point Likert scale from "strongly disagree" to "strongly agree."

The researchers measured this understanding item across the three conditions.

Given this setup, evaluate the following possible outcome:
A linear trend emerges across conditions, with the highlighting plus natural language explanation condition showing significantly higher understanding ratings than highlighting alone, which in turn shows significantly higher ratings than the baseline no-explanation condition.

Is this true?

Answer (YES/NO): NO